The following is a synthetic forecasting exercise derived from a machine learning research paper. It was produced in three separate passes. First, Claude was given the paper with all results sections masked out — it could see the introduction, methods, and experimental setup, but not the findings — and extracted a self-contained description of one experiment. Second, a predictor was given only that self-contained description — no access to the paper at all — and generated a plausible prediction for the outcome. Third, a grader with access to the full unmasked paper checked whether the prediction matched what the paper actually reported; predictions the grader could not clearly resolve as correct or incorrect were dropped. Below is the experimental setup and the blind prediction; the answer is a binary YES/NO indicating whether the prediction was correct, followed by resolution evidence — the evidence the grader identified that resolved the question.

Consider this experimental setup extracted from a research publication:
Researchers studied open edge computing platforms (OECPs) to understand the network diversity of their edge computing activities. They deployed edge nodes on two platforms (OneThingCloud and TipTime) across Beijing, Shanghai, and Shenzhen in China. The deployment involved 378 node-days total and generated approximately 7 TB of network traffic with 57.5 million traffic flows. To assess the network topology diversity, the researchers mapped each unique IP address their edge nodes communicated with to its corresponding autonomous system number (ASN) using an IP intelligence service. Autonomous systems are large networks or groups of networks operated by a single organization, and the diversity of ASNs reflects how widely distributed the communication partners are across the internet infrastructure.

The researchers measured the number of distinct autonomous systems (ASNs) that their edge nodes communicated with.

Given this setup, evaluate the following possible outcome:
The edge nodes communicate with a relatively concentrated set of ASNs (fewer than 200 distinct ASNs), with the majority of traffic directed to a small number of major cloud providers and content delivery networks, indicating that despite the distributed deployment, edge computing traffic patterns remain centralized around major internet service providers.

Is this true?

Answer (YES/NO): NO